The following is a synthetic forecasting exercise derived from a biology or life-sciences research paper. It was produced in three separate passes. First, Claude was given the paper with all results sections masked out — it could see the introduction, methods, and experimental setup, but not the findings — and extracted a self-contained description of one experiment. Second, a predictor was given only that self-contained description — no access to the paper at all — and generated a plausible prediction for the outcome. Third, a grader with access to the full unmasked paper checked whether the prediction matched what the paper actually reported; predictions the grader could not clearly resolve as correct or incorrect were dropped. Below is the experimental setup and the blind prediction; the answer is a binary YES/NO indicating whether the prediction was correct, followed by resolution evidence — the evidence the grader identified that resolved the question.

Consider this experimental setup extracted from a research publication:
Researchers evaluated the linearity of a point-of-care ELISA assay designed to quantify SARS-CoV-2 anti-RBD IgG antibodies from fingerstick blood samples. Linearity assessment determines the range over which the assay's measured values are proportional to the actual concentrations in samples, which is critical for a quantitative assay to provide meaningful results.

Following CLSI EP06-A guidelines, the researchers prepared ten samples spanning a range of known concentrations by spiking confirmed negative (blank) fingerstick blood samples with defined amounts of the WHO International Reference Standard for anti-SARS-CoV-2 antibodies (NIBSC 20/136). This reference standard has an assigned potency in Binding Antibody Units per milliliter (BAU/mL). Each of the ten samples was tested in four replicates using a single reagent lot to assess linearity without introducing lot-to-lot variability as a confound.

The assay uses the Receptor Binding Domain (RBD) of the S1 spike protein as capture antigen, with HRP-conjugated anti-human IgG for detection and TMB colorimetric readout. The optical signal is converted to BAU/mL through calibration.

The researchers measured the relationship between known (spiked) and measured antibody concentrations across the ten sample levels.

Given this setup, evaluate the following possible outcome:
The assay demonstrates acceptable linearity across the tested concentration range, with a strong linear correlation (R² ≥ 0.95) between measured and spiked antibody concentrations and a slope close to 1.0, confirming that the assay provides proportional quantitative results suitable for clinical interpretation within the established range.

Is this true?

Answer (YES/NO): NO